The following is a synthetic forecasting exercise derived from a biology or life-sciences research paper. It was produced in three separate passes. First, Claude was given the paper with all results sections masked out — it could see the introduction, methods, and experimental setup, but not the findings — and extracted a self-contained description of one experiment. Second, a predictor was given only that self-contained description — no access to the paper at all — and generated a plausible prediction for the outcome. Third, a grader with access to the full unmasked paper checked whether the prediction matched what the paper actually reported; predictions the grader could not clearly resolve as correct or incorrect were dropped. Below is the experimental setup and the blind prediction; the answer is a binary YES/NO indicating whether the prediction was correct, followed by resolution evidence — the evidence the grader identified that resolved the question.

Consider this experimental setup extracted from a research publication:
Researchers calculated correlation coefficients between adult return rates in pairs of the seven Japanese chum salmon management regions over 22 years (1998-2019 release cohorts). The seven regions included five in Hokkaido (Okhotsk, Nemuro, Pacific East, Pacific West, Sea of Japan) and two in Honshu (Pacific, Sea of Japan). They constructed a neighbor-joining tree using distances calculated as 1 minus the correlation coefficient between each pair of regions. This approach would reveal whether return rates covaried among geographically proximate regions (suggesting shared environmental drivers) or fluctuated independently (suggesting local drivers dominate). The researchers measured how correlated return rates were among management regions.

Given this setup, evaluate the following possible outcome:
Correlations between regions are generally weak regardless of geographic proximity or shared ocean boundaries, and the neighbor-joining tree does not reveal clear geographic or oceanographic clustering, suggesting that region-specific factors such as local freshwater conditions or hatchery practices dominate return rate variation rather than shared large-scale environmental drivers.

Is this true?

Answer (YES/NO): NO